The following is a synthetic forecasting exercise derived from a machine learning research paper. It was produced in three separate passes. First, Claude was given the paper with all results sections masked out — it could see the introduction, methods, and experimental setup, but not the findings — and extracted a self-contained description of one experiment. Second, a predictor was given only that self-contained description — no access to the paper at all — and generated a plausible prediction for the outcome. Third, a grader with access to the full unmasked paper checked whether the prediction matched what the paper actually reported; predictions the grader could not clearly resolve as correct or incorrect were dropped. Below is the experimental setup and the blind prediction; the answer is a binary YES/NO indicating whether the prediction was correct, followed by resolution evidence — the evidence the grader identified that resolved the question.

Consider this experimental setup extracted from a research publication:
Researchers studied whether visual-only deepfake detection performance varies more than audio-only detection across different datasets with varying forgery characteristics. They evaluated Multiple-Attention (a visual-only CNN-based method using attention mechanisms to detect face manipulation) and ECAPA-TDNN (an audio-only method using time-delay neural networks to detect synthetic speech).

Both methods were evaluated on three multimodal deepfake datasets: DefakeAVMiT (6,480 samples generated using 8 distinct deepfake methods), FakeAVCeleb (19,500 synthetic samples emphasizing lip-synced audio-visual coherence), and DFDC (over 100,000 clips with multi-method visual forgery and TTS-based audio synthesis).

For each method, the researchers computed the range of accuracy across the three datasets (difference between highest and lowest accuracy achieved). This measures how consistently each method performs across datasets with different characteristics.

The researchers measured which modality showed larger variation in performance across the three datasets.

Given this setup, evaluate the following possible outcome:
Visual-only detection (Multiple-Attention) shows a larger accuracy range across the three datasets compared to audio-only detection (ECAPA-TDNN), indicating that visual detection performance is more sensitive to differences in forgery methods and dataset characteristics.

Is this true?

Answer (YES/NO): NO